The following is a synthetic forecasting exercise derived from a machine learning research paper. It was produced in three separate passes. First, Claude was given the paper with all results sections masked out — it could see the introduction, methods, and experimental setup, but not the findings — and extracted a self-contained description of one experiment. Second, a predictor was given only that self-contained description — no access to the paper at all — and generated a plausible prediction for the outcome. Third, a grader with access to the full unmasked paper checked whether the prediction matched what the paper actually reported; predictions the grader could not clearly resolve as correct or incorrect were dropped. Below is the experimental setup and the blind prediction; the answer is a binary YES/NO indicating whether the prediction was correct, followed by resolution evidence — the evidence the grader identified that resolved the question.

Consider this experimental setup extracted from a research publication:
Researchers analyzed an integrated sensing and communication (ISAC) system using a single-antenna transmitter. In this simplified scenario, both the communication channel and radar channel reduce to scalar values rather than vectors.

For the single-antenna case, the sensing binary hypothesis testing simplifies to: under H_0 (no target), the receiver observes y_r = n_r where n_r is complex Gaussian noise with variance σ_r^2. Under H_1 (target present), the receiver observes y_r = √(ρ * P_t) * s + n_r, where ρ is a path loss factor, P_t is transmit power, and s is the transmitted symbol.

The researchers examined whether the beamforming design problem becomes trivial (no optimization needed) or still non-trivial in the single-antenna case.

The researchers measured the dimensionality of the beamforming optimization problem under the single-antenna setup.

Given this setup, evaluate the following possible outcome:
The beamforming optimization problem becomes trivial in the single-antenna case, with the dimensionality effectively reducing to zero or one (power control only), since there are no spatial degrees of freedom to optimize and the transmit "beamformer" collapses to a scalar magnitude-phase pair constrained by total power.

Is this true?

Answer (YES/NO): YES